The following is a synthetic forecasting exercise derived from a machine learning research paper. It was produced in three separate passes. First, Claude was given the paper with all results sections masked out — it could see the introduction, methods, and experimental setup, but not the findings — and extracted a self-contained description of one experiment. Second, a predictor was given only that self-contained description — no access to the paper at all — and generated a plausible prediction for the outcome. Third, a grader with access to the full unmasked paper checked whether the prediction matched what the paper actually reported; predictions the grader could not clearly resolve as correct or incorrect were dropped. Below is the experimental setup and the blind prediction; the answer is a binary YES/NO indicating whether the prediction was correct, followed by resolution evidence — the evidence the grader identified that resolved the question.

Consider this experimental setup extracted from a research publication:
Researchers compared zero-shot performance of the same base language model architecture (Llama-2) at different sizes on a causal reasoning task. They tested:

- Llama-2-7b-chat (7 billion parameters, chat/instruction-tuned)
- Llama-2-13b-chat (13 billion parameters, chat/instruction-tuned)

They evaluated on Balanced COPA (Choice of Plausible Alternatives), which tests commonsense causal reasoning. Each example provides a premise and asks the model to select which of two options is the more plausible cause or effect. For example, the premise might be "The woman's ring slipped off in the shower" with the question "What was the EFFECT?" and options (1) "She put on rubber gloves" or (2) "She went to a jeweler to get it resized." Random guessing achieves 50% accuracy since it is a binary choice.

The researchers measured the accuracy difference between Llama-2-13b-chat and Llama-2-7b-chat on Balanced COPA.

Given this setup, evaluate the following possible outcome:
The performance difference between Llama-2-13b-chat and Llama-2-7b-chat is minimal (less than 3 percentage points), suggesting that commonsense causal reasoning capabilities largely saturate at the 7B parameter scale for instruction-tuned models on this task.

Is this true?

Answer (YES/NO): NO